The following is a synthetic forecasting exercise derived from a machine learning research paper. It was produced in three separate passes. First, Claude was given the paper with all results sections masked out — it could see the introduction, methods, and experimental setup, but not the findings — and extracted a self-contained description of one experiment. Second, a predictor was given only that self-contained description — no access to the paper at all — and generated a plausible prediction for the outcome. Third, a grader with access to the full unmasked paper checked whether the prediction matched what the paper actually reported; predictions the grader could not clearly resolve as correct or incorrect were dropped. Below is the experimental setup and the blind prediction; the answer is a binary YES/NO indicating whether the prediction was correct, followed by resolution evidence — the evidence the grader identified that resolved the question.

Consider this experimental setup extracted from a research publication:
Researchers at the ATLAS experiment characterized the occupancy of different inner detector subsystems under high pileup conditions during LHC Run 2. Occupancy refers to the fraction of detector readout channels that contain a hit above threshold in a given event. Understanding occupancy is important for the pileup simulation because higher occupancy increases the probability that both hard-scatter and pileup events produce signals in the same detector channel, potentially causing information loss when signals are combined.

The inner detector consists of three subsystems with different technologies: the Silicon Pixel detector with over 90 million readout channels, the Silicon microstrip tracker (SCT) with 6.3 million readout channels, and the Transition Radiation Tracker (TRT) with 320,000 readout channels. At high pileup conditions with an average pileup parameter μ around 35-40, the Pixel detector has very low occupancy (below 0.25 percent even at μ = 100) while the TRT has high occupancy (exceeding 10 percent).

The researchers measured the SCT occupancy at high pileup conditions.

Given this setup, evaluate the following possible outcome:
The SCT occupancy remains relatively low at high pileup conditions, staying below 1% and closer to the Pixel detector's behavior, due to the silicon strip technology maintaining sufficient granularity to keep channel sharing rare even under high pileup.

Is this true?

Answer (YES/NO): NO